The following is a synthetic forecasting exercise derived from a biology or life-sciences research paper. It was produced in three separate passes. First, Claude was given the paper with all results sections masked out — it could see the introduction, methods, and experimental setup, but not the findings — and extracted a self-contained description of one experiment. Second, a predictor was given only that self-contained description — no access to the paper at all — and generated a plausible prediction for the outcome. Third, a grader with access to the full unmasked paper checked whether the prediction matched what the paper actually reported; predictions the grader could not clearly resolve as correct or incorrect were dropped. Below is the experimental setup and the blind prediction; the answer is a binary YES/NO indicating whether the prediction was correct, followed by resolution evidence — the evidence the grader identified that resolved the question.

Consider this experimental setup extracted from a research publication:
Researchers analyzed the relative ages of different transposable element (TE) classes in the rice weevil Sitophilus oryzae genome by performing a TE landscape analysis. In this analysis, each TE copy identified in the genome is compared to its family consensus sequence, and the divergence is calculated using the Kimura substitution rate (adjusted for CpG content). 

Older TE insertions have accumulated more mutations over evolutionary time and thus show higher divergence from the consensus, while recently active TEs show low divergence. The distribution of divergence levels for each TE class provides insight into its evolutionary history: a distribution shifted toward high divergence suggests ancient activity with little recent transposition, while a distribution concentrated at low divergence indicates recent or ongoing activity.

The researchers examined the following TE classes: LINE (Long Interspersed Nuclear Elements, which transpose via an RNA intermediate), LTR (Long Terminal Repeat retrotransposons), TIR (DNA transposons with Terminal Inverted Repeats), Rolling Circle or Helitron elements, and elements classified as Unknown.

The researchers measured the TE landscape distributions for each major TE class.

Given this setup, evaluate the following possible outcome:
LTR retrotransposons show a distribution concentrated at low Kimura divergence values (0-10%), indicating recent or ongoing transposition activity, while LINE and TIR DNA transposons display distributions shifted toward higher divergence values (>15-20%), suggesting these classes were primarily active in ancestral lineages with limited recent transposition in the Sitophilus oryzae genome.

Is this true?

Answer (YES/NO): NO